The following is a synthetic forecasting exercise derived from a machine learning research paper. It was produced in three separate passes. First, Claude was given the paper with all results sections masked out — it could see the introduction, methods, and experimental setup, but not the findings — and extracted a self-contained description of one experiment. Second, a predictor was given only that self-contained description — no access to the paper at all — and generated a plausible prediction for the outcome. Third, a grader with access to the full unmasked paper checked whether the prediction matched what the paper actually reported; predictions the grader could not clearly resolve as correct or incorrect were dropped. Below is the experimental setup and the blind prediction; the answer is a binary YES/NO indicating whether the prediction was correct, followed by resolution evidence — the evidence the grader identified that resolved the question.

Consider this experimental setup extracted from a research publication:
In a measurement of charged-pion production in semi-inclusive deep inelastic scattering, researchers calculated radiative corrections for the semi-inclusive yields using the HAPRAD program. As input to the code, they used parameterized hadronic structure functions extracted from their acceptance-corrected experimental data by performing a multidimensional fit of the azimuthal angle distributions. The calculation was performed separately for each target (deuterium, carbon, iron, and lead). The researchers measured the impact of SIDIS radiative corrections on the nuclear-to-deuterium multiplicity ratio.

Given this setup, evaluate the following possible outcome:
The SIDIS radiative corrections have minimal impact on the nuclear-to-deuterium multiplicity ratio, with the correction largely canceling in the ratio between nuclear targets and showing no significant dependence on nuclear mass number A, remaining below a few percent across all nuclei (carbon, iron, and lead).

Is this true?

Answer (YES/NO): YES